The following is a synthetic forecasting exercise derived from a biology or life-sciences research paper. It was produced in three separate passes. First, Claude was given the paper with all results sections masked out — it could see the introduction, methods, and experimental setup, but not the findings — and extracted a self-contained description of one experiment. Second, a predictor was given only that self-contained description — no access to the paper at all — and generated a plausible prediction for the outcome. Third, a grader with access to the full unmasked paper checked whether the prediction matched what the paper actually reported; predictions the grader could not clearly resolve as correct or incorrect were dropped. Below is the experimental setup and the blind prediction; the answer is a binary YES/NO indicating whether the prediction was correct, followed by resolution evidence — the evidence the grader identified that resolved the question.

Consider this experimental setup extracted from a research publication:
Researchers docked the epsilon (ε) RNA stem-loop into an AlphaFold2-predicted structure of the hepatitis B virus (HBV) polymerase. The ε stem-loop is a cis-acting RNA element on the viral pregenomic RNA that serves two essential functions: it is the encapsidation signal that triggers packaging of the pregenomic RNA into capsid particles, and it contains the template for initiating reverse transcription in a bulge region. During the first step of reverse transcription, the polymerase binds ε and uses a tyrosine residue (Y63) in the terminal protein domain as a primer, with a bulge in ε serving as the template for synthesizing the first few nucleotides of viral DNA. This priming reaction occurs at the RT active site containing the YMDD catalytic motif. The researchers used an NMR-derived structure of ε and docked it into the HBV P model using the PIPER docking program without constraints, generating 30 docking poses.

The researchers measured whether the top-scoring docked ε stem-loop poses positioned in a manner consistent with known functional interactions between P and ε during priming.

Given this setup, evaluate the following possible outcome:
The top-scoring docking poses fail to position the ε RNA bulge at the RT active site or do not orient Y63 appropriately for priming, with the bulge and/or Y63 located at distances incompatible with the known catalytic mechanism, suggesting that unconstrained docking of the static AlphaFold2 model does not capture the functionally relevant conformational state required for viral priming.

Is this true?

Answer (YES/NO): YES